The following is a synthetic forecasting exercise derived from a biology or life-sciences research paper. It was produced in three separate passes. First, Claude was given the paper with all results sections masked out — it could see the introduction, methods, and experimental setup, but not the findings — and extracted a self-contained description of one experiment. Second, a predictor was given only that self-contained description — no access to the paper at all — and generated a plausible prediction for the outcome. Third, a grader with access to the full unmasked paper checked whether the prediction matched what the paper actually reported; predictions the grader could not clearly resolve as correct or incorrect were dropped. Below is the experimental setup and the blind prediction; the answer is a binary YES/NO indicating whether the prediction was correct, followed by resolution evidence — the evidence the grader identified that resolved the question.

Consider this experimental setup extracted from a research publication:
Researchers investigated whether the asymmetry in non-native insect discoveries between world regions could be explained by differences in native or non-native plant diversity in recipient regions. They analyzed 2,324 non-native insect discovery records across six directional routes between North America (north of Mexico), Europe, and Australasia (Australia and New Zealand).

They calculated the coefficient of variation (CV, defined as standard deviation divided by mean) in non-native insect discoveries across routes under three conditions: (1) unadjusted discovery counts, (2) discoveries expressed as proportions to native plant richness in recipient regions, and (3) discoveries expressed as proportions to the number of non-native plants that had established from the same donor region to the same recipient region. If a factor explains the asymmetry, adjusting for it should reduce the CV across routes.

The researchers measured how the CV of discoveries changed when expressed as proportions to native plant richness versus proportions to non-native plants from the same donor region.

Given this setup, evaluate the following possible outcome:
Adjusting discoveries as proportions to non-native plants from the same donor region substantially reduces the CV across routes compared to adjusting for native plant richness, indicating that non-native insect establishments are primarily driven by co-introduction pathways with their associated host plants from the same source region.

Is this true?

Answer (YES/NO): YES